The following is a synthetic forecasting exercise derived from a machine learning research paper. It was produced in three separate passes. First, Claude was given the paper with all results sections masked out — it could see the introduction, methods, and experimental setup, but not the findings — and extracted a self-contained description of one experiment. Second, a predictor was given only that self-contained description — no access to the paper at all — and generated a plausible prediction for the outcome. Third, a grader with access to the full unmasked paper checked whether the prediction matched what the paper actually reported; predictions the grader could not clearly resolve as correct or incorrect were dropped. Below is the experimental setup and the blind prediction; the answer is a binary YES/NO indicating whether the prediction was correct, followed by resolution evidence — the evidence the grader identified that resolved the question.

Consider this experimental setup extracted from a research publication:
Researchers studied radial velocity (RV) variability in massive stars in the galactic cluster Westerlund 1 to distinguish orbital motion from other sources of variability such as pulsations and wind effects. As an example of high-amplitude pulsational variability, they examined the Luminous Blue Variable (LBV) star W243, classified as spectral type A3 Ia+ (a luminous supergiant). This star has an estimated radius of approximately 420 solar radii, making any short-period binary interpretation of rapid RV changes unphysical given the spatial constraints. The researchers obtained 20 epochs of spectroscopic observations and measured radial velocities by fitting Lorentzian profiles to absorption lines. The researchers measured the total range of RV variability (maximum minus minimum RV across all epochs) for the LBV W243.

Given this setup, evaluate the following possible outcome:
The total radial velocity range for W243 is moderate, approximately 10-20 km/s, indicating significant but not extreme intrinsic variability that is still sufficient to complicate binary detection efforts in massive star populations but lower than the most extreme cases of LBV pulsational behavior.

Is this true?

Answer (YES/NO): NO